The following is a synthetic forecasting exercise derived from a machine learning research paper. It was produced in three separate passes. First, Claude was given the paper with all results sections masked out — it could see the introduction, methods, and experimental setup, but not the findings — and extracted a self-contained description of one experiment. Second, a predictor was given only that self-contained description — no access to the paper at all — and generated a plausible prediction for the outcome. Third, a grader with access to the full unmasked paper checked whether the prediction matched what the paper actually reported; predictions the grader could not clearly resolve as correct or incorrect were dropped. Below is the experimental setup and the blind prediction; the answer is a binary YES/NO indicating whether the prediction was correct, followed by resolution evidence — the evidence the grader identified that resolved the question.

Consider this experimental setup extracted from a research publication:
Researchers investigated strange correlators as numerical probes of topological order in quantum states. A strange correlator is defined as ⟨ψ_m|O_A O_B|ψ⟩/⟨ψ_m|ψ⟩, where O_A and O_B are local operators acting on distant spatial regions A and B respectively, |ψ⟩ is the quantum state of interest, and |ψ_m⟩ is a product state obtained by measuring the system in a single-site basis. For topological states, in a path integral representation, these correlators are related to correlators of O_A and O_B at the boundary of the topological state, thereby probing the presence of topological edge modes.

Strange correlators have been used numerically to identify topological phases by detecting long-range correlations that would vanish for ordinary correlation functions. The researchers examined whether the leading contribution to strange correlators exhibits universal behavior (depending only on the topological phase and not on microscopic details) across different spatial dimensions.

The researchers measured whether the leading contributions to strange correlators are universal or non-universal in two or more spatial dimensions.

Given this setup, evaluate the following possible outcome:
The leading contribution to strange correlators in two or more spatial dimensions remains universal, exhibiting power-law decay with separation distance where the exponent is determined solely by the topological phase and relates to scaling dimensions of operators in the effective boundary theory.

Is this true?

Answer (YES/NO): NO